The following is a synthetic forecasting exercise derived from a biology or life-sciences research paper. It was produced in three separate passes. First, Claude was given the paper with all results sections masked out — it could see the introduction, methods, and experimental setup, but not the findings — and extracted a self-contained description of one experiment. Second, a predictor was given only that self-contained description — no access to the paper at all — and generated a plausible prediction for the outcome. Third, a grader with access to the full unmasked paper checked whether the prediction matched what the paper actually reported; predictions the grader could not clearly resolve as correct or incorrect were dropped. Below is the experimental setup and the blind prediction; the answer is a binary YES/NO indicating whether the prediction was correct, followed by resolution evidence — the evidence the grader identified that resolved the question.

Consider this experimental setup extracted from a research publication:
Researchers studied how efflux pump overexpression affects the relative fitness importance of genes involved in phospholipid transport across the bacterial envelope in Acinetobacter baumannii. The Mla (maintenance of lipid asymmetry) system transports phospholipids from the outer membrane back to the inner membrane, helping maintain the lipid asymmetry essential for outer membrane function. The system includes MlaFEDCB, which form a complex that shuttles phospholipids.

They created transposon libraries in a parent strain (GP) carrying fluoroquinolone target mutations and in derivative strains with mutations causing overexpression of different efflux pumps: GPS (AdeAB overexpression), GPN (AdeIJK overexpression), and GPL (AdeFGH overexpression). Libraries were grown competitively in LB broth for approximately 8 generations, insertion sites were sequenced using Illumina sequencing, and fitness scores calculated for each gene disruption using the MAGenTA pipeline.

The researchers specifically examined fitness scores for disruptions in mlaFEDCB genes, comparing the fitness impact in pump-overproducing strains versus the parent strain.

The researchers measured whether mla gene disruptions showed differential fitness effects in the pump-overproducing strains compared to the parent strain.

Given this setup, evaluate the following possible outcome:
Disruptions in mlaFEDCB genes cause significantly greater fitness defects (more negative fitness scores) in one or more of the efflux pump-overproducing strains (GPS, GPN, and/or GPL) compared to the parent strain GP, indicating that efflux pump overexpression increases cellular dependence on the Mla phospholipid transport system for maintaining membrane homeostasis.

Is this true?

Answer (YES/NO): NO